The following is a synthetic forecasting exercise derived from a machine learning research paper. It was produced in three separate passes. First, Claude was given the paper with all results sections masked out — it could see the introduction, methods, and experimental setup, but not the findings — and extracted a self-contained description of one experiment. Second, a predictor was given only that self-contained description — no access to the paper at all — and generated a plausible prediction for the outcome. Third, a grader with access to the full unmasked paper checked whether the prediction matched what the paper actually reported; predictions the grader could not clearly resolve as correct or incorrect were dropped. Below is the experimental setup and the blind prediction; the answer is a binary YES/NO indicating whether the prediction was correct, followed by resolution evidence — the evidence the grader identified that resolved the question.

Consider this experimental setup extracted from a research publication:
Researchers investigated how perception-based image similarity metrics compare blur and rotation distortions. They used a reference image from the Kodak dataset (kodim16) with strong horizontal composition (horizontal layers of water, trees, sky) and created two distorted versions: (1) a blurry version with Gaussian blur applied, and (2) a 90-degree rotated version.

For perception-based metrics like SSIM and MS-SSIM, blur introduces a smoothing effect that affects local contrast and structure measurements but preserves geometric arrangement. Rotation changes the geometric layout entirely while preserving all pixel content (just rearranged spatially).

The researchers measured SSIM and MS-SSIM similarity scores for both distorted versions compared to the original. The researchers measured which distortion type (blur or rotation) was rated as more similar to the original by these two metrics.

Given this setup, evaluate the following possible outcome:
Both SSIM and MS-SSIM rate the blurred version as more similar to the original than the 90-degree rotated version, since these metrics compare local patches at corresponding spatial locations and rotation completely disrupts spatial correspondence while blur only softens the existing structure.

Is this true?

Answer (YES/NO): YES